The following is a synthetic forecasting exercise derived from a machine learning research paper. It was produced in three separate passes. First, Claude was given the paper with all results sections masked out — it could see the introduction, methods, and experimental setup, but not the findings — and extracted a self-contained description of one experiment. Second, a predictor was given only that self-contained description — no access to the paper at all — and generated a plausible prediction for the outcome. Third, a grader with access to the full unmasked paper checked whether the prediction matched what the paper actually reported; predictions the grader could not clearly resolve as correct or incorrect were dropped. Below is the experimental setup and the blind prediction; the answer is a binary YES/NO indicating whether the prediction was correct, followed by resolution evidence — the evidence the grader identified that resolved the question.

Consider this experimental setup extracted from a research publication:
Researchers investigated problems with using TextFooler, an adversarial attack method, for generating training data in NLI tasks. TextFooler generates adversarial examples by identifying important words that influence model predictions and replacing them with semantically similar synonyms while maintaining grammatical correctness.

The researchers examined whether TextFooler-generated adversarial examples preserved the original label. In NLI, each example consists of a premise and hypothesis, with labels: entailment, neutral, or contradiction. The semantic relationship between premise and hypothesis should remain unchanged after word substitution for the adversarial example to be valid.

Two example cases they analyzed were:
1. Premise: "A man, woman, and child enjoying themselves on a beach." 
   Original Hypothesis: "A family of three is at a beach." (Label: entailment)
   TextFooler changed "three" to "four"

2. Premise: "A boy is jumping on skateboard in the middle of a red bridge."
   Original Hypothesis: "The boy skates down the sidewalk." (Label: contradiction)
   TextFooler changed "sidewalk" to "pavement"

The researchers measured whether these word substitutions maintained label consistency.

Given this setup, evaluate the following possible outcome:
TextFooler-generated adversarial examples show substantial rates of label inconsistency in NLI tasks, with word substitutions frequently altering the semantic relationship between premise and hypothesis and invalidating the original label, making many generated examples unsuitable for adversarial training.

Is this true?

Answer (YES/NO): NO